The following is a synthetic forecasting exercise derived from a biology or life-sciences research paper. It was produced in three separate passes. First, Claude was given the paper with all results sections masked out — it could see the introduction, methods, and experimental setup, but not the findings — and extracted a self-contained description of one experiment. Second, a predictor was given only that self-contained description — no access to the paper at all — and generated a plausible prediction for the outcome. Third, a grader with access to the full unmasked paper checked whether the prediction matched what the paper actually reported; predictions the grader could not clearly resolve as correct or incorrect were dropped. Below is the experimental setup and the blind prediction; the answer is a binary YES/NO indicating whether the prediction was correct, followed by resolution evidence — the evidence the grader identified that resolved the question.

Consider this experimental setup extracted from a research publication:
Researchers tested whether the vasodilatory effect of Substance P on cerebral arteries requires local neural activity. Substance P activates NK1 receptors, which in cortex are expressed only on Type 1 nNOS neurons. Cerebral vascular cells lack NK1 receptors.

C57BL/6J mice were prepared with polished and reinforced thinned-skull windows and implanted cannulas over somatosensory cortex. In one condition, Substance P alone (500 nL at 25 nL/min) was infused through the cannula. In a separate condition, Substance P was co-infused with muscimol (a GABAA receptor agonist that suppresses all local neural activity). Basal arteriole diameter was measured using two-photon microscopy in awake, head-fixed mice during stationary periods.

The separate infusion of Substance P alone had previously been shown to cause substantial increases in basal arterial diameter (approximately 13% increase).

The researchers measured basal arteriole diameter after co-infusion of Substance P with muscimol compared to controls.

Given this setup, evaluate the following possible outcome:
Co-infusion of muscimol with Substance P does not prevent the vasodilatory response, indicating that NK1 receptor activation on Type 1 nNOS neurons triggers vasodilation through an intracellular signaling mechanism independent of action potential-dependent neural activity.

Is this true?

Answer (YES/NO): NO